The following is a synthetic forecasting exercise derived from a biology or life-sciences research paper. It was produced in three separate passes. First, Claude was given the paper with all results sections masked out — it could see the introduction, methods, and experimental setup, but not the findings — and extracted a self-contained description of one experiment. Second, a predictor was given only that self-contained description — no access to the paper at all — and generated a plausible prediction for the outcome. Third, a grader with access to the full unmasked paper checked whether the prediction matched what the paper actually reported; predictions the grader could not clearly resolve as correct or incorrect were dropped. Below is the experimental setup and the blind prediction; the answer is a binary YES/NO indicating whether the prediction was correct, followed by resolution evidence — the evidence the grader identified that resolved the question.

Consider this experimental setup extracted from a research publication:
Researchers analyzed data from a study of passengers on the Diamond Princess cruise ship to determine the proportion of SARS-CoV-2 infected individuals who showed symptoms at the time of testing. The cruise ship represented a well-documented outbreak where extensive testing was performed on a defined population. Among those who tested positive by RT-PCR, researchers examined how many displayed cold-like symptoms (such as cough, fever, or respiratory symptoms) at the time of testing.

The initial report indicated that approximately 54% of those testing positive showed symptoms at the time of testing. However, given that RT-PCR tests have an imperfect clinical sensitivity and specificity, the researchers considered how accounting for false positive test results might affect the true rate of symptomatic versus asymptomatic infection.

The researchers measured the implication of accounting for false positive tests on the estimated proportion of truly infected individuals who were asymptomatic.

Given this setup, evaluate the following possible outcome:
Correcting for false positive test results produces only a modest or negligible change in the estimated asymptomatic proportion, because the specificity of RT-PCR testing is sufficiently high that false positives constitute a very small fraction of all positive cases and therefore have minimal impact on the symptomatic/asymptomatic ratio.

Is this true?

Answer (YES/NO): NO